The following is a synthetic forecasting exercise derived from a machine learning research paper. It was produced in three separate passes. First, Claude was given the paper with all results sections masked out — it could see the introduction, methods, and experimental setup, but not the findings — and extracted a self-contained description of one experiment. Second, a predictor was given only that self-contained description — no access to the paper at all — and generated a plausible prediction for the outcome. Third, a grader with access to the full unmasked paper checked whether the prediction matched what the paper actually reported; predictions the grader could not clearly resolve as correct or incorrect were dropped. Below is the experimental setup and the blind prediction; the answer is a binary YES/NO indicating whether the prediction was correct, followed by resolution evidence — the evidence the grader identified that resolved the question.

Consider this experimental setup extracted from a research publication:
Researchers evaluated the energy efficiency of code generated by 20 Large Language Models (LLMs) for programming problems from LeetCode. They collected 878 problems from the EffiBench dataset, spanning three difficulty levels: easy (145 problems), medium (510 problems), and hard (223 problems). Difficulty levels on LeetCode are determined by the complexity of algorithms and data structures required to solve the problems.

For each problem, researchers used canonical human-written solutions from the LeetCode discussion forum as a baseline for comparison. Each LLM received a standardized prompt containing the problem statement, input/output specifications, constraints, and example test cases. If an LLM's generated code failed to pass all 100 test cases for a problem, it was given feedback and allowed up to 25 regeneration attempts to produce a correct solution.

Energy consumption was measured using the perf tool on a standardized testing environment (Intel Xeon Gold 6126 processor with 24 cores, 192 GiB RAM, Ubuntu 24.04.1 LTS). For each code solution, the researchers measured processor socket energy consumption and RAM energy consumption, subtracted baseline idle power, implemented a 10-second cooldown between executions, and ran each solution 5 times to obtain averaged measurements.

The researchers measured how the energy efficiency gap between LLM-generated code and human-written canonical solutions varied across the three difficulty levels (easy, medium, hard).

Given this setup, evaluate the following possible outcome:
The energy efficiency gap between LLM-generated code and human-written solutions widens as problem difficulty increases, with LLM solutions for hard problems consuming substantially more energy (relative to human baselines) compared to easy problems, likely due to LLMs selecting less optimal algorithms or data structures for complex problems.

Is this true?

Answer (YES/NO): NO